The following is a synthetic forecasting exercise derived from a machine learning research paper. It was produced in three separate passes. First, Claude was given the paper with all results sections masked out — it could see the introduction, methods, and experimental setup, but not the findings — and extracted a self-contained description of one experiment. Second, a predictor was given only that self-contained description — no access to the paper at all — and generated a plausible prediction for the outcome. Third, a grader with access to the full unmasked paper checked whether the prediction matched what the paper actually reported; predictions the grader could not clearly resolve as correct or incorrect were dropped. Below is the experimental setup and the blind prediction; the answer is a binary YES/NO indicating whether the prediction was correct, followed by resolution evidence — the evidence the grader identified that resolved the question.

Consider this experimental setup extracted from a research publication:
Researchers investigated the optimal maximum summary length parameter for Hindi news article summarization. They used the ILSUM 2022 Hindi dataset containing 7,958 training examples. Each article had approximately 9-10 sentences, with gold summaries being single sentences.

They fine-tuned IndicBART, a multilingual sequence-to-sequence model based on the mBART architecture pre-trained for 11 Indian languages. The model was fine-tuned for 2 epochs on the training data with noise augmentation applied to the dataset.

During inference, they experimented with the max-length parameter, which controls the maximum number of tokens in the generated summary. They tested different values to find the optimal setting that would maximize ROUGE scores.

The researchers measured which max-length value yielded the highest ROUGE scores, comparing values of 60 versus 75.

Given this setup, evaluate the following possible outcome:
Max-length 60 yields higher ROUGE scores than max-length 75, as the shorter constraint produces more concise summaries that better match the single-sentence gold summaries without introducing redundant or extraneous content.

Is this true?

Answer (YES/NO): YES